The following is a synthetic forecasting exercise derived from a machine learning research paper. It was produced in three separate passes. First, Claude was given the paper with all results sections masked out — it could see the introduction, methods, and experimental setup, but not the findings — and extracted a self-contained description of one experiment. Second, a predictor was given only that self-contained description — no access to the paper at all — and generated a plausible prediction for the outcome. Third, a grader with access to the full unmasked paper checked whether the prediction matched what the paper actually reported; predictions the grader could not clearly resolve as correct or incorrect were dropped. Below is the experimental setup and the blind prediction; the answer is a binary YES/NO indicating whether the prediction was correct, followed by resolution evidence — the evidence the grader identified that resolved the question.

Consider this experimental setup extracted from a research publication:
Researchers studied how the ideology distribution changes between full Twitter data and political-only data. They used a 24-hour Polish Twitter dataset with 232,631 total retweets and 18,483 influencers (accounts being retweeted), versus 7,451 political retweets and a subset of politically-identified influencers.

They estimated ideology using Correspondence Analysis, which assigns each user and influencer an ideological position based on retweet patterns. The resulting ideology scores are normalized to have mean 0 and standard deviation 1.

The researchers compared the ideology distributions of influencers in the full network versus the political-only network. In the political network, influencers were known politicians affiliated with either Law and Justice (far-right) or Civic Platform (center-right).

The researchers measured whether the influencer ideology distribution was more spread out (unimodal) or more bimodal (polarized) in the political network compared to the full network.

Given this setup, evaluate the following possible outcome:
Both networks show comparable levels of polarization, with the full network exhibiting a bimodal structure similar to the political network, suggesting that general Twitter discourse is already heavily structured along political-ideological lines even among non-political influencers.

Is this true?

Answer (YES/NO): NO